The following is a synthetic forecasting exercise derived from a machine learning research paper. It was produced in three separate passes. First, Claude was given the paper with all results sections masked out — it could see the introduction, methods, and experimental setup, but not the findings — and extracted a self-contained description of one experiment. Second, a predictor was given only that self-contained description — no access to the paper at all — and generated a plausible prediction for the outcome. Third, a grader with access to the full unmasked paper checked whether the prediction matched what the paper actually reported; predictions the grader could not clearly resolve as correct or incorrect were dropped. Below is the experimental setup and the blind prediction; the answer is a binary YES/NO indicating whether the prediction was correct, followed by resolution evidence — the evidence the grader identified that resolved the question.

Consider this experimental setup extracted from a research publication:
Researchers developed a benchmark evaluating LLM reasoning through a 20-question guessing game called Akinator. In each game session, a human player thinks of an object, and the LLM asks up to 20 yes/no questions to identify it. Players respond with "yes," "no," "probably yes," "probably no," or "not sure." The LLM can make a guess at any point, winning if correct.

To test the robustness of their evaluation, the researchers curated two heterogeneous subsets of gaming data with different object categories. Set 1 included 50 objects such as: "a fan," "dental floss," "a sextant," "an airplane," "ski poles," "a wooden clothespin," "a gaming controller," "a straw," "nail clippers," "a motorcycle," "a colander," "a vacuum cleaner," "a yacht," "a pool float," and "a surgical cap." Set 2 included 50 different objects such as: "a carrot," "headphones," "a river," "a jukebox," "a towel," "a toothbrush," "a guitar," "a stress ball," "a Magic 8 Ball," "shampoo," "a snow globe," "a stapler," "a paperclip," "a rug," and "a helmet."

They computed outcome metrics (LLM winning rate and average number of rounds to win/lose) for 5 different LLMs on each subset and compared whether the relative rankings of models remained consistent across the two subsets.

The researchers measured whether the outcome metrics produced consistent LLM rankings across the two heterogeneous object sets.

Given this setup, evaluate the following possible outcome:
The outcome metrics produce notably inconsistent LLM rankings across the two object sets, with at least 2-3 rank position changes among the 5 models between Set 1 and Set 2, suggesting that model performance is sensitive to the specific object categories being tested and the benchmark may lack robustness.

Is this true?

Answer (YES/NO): NO